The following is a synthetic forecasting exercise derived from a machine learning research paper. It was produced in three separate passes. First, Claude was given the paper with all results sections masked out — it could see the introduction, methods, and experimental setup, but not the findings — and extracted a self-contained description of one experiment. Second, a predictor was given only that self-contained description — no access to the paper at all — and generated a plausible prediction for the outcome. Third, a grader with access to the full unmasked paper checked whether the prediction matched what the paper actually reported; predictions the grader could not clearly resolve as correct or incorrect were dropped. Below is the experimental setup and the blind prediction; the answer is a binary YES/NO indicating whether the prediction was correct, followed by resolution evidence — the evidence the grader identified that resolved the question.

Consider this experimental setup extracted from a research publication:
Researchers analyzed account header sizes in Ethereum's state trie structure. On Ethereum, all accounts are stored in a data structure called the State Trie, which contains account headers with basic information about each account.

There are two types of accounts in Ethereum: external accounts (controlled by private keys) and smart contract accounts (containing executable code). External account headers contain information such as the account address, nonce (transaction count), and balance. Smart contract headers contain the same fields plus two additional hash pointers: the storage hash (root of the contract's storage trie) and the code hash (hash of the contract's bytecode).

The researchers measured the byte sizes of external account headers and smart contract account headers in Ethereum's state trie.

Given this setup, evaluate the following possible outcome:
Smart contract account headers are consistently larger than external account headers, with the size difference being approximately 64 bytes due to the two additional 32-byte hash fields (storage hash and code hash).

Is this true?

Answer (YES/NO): YES